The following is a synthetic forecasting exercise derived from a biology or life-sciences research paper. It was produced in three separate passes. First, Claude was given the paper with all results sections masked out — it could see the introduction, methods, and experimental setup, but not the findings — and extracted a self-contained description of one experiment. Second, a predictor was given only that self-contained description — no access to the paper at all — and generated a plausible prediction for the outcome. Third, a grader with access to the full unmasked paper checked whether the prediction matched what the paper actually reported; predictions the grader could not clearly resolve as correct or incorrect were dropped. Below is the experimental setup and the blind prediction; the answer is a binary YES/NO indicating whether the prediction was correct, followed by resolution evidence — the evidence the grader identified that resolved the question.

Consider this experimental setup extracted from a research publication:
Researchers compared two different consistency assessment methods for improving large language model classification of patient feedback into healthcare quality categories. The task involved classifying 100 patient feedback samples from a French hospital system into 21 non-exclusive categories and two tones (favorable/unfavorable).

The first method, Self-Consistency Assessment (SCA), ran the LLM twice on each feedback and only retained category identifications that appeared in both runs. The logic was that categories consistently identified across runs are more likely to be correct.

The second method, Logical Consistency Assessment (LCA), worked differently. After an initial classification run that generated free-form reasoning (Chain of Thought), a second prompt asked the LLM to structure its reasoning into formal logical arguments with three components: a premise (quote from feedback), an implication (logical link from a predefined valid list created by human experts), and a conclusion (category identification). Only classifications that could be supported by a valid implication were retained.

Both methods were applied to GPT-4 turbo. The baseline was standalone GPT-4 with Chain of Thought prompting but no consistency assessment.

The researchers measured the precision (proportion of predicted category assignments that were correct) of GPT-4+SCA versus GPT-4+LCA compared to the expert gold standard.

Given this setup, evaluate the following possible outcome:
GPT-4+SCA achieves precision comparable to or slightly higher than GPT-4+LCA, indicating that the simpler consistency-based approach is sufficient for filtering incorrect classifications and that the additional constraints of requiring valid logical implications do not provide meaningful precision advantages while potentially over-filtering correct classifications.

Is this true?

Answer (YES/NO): NO